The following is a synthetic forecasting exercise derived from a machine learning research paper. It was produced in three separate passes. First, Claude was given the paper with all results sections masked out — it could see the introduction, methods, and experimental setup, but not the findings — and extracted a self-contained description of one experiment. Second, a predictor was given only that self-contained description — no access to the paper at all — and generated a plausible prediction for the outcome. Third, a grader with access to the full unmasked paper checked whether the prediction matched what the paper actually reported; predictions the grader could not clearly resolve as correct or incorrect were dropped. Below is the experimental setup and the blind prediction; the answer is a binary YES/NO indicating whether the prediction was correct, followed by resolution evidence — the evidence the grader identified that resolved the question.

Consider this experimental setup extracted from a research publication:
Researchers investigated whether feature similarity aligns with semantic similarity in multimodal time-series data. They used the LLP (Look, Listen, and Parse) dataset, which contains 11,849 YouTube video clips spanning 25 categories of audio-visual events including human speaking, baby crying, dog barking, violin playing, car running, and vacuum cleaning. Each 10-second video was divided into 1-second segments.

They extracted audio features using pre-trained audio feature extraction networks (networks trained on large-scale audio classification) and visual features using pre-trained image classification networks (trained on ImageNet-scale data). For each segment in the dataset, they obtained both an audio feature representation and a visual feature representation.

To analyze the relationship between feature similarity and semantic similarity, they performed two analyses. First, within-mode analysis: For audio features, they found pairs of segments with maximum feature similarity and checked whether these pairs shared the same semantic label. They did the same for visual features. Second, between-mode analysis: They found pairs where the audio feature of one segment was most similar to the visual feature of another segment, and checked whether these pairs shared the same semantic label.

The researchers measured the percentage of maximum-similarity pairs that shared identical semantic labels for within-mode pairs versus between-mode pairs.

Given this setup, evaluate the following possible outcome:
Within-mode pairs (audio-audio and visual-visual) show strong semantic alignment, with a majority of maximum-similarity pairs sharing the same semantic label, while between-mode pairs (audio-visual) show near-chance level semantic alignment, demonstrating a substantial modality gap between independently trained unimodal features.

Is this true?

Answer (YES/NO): NO